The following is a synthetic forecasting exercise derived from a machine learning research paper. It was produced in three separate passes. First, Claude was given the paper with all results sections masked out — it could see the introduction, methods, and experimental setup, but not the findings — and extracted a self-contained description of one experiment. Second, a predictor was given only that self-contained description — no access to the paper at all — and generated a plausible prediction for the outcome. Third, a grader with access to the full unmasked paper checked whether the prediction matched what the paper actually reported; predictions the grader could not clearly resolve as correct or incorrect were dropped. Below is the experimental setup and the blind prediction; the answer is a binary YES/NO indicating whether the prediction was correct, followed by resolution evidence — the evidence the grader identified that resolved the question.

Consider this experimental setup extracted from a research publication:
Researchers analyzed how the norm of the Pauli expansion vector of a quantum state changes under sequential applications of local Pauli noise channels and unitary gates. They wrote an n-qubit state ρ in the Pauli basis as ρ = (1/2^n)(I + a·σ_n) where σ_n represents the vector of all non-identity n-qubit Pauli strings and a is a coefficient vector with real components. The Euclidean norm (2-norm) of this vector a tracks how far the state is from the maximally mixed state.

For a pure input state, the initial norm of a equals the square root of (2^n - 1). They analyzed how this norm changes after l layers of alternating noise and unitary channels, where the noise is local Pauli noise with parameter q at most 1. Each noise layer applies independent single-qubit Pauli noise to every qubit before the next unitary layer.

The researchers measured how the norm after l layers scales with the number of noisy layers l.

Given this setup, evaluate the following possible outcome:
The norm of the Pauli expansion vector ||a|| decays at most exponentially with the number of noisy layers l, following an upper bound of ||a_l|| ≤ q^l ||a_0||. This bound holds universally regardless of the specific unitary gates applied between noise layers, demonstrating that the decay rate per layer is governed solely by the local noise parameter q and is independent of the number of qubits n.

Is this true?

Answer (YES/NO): YES